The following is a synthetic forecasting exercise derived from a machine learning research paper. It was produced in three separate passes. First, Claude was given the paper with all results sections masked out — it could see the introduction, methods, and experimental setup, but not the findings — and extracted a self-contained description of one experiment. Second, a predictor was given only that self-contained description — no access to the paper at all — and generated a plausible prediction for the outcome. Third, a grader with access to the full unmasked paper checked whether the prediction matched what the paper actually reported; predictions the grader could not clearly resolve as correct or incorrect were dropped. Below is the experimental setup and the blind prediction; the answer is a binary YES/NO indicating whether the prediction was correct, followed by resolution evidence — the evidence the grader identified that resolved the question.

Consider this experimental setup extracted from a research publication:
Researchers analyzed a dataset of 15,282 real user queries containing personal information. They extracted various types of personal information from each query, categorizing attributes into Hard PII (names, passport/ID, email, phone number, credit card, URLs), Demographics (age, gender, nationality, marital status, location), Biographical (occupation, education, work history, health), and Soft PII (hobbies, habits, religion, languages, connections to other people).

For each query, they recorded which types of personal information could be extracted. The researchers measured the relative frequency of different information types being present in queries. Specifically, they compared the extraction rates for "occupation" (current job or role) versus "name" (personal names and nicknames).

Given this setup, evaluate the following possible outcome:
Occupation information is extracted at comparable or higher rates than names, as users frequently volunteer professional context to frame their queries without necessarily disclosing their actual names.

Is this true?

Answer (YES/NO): YES